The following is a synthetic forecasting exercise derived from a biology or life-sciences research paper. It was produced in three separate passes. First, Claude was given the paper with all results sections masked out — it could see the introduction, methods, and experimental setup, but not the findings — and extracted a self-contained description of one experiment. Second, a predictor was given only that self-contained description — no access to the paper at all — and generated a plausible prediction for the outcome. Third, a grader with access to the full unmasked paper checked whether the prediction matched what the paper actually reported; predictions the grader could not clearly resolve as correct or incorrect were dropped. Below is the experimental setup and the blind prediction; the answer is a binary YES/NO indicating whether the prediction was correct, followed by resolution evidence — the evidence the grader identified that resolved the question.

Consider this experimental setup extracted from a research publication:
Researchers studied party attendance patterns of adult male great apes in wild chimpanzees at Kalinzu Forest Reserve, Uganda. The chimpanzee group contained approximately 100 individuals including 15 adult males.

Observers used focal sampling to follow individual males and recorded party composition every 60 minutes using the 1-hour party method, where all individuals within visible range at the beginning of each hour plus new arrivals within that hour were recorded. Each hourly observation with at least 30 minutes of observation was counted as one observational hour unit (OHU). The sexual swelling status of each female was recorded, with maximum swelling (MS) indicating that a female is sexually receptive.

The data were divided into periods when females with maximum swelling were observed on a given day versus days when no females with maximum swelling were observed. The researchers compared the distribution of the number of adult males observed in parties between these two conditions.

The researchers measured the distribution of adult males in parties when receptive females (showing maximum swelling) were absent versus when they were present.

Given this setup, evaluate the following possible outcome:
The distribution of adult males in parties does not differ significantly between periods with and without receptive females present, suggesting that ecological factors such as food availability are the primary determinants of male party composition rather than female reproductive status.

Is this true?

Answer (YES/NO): NO